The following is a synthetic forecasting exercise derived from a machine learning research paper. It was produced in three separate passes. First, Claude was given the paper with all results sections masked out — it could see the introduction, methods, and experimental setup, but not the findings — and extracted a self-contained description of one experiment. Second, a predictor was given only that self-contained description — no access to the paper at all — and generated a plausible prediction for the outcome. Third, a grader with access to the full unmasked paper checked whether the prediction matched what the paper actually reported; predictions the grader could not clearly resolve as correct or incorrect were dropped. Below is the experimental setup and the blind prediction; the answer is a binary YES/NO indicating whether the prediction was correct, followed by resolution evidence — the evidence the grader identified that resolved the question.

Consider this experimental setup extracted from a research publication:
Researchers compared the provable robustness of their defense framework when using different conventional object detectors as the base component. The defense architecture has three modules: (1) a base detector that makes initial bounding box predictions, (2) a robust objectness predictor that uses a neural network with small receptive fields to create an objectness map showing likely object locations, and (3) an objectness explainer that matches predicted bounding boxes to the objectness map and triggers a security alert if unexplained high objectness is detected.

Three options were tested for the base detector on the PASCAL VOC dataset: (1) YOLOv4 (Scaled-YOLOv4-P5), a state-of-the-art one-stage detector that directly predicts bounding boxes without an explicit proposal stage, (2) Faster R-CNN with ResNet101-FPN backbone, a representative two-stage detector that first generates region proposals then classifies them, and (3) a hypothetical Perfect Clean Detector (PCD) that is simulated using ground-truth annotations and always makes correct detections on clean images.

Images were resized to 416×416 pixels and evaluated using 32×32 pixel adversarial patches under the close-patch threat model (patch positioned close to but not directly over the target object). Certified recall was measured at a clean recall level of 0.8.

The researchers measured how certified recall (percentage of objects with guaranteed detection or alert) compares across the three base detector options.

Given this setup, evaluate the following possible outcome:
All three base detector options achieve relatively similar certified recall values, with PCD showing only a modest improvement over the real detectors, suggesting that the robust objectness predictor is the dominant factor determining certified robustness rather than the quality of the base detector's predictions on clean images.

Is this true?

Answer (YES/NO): YES